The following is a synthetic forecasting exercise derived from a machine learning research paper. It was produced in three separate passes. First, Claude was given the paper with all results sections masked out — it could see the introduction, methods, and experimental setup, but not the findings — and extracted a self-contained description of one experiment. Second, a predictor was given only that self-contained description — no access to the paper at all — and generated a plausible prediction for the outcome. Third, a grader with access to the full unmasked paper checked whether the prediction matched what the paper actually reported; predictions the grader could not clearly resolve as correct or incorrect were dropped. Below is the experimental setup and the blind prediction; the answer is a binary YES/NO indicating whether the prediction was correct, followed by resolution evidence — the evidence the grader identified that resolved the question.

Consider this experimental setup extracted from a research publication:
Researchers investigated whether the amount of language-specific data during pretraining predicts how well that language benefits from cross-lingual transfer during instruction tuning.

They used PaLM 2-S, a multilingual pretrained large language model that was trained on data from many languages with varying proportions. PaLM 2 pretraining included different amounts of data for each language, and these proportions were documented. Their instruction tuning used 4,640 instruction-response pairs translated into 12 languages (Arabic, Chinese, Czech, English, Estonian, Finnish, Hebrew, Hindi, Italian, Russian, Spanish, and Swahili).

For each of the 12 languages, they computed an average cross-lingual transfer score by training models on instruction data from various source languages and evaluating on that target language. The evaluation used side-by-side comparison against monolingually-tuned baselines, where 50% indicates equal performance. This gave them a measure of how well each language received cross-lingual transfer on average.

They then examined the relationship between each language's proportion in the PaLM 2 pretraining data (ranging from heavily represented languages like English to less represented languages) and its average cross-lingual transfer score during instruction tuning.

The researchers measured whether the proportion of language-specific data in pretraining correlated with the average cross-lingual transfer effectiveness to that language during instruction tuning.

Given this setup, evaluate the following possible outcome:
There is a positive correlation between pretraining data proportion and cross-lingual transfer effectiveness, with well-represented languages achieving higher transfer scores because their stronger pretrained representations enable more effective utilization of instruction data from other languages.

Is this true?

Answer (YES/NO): NO